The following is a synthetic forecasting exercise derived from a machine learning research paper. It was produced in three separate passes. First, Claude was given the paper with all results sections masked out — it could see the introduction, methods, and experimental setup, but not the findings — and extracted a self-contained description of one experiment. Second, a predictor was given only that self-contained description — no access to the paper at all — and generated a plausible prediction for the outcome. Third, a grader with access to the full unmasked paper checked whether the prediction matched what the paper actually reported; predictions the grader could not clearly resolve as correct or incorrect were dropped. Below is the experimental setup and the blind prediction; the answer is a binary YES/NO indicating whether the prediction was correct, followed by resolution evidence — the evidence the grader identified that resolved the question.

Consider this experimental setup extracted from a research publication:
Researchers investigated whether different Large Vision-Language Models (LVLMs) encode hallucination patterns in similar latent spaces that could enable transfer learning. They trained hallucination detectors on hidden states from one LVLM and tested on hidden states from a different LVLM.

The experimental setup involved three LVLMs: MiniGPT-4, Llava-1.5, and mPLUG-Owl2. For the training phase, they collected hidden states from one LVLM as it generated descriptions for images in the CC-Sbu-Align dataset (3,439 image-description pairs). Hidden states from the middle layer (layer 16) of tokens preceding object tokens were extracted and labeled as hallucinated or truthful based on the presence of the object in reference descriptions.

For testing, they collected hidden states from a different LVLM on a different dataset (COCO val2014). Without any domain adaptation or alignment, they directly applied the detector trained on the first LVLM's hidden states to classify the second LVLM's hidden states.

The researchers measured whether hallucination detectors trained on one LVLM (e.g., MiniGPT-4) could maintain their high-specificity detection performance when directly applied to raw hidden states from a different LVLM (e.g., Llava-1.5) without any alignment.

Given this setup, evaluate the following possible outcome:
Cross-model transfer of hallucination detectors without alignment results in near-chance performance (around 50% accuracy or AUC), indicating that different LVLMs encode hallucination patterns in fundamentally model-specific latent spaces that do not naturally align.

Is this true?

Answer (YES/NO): NO